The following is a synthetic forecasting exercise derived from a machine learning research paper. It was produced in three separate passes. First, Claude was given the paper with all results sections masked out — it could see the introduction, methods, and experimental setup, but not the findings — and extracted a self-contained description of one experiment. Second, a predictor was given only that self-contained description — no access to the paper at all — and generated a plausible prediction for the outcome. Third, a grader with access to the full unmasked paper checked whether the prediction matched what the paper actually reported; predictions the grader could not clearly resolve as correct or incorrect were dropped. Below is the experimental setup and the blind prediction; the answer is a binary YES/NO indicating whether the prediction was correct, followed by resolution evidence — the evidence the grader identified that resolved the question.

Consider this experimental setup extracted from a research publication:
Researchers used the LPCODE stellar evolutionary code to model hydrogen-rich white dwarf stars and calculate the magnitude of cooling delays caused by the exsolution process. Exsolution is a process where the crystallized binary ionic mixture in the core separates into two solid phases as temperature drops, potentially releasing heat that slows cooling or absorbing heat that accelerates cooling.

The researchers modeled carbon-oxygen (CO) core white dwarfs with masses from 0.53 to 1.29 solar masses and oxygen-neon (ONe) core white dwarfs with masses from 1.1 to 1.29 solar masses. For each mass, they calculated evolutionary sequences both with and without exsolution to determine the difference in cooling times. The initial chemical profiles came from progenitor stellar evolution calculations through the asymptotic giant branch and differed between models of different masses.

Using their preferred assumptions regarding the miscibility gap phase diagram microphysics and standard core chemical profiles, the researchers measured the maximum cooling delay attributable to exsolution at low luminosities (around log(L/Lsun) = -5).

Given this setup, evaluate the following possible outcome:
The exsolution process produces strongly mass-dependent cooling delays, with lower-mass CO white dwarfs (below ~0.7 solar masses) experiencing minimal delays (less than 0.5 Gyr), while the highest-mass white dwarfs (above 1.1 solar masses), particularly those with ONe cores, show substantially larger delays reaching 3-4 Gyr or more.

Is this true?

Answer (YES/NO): NO